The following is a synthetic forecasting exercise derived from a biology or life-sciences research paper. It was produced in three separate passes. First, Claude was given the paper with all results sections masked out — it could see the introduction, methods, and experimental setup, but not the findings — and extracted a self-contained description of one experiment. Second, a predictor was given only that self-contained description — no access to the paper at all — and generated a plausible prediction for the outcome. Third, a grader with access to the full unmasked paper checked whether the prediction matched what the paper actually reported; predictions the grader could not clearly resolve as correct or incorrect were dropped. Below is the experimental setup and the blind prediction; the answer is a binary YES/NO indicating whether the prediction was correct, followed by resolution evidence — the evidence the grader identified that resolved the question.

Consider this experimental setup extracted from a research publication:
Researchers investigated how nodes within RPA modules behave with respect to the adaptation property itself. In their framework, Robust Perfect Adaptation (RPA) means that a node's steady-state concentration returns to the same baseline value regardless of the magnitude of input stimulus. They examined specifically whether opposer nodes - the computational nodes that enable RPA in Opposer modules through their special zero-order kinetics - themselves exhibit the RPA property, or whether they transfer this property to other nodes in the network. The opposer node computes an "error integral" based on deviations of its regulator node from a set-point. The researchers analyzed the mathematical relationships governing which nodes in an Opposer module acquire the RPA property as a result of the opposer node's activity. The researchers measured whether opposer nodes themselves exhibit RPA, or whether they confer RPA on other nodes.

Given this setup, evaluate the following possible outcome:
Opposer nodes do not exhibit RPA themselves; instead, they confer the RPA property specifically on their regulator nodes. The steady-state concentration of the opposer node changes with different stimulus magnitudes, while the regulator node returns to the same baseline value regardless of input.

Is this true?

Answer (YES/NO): YES